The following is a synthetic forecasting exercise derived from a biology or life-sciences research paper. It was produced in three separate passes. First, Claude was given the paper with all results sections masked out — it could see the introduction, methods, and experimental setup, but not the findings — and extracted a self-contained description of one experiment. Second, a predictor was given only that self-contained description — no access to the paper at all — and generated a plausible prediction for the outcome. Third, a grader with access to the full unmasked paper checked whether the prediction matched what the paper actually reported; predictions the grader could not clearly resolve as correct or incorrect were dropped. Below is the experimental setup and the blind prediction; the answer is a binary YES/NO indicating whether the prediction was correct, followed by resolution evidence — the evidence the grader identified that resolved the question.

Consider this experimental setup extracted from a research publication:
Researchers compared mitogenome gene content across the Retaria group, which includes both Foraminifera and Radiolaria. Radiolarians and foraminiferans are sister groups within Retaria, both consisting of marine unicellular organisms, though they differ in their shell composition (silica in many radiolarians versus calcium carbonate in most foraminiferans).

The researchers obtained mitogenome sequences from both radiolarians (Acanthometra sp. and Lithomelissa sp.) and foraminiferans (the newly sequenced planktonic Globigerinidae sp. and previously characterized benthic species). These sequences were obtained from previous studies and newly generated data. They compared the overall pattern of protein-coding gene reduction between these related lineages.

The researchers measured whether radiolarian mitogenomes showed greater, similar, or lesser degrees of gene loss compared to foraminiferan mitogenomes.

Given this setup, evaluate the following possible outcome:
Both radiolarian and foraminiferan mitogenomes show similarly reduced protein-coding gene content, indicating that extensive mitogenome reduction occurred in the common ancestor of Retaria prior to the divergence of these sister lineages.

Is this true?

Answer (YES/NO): NO